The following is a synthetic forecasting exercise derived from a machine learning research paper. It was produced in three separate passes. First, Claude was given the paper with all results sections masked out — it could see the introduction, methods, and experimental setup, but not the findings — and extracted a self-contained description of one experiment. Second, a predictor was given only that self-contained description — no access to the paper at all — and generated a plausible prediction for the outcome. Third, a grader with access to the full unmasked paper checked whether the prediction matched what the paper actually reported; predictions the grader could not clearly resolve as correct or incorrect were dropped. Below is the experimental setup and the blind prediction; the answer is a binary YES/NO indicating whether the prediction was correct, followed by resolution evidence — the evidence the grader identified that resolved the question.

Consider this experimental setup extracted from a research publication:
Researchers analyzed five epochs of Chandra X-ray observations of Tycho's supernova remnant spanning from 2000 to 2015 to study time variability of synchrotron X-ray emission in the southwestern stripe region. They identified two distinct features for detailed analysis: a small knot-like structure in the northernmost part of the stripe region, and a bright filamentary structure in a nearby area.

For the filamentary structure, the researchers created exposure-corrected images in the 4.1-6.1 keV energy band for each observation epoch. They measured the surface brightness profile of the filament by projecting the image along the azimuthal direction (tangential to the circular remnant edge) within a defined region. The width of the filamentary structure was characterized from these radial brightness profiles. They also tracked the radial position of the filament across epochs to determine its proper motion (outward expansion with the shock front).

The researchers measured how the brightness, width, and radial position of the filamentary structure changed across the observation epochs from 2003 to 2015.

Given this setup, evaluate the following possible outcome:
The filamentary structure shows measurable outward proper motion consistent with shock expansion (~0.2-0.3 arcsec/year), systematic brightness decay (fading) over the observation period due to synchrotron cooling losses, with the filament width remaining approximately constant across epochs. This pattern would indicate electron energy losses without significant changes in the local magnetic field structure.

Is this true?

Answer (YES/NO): NO